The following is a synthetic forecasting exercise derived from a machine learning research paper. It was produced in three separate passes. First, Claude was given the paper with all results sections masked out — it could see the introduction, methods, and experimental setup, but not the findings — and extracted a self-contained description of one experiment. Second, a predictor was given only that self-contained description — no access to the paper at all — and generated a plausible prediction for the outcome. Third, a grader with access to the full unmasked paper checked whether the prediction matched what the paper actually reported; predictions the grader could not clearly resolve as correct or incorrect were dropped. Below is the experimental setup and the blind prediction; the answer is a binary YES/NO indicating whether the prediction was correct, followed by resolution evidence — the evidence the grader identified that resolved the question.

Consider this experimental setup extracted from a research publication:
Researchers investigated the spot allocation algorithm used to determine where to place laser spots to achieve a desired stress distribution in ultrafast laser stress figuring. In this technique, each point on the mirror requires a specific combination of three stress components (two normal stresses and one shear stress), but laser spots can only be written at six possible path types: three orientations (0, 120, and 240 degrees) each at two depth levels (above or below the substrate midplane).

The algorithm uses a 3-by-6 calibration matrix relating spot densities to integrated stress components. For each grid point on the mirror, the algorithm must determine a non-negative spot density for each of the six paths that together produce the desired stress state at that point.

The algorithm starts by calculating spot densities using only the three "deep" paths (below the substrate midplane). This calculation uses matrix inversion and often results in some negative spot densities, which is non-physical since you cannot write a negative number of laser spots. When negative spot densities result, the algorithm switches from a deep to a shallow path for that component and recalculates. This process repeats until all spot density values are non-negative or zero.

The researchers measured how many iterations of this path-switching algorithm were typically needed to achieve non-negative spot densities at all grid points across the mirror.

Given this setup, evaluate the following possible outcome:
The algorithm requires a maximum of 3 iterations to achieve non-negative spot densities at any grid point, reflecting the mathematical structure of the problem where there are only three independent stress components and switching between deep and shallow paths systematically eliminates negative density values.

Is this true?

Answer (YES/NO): NO